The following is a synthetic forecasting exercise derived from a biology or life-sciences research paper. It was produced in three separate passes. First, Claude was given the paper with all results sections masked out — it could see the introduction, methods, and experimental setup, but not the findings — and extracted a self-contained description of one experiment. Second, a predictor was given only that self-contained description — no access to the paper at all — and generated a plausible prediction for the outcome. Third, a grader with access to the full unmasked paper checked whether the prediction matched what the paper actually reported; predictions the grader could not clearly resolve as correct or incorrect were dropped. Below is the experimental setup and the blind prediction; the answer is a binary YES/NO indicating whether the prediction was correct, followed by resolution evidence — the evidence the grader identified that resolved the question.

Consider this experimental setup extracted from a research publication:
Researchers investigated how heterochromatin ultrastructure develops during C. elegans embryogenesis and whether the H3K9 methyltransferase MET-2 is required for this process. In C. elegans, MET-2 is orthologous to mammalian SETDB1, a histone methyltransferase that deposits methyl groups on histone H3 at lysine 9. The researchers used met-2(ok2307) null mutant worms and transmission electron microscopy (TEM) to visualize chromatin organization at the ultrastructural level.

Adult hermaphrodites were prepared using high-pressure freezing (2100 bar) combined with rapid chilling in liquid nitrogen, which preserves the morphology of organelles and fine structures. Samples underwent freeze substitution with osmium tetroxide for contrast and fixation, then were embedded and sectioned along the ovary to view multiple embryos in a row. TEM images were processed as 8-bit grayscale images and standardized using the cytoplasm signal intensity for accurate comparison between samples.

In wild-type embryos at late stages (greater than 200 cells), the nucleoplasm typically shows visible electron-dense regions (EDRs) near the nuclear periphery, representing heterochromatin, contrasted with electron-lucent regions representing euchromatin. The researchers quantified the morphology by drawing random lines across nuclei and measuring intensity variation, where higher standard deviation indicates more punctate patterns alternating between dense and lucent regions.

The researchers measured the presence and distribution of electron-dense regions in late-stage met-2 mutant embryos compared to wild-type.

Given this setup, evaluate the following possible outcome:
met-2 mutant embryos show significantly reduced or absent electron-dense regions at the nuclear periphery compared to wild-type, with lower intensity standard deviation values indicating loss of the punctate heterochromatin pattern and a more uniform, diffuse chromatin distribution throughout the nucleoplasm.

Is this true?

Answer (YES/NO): YES